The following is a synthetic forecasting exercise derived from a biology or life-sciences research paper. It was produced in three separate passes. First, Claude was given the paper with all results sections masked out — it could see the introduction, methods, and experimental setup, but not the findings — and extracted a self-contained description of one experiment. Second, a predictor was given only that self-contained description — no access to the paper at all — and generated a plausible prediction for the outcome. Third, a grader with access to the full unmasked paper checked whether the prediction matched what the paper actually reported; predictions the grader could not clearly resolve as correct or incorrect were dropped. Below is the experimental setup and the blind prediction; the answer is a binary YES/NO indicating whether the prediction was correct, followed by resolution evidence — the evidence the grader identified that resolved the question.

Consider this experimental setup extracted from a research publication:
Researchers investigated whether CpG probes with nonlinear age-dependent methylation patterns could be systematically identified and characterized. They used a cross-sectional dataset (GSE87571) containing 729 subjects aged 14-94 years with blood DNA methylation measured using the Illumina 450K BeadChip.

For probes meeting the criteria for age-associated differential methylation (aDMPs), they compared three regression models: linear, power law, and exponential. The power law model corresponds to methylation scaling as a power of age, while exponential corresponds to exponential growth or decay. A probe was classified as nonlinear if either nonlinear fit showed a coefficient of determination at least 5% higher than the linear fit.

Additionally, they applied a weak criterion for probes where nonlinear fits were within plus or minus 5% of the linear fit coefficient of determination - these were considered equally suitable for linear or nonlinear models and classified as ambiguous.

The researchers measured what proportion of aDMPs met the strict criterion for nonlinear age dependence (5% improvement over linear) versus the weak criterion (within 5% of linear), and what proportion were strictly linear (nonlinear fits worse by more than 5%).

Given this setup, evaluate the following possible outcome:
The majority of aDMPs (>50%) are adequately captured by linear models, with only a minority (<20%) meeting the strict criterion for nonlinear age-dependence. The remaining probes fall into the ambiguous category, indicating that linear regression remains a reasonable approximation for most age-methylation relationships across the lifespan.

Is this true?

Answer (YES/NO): YES